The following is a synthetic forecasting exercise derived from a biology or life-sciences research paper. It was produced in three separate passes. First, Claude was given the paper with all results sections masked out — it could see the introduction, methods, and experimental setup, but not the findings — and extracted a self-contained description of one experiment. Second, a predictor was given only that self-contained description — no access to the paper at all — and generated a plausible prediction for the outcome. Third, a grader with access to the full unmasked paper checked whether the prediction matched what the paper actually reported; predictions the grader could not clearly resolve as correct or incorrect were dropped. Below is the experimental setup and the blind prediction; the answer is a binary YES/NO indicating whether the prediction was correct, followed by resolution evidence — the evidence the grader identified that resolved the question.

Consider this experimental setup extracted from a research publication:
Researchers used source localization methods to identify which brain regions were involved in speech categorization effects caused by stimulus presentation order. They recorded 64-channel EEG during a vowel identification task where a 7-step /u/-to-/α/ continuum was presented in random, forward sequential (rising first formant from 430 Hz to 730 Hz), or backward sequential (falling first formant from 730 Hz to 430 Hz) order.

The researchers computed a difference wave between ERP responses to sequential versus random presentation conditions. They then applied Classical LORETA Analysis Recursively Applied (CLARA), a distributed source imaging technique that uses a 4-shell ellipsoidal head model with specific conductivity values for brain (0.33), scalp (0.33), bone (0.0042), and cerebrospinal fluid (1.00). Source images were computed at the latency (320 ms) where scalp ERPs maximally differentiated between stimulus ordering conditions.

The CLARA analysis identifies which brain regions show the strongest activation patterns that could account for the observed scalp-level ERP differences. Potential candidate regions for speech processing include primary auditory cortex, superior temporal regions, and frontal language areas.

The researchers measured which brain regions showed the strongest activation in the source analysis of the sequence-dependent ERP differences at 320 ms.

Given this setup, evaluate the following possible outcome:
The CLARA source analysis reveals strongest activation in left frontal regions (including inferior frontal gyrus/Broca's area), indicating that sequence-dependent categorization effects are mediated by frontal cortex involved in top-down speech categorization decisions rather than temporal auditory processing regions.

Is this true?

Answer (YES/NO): NO